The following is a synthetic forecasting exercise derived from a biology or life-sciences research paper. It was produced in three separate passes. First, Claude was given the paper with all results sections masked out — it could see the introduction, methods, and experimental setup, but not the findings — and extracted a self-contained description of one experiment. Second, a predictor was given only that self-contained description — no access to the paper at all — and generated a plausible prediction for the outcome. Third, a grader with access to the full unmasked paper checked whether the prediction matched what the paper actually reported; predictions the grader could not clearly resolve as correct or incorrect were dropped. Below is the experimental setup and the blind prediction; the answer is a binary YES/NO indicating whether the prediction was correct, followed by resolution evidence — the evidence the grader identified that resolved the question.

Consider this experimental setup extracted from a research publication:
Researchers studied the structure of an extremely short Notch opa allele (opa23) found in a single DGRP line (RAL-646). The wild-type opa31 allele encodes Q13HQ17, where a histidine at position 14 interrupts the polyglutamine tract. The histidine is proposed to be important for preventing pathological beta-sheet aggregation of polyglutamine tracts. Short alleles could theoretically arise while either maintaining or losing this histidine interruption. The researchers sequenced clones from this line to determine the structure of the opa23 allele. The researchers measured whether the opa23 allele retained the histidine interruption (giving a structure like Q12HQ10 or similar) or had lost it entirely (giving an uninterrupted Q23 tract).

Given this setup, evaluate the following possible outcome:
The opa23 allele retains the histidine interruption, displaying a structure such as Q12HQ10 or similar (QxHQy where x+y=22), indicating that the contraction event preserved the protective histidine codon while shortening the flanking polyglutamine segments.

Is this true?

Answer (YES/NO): NO